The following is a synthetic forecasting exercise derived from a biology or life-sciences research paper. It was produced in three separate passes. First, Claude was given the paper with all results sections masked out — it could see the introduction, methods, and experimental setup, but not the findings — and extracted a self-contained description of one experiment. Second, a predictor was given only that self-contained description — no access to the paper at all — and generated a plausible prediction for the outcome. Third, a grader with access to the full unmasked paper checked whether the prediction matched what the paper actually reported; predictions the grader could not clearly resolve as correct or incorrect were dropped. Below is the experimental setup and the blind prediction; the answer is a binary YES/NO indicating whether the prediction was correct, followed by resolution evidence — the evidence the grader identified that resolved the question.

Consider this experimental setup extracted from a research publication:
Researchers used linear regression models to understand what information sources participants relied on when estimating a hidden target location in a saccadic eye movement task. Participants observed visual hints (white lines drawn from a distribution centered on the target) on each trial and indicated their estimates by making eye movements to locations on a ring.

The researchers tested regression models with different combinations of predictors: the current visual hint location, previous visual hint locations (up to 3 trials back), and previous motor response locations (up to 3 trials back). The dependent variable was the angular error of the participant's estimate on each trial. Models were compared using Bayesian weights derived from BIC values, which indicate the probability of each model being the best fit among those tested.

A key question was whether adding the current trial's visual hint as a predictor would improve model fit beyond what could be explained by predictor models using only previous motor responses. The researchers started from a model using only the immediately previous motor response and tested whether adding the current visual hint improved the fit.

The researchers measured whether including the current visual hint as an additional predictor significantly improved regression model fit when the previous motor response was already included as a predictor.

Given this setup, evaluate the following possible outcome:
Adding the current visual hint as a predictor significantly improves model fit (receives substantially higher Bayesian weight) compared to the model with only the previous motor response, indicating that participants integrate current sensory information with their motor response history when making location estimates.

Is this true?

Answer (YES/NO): YES